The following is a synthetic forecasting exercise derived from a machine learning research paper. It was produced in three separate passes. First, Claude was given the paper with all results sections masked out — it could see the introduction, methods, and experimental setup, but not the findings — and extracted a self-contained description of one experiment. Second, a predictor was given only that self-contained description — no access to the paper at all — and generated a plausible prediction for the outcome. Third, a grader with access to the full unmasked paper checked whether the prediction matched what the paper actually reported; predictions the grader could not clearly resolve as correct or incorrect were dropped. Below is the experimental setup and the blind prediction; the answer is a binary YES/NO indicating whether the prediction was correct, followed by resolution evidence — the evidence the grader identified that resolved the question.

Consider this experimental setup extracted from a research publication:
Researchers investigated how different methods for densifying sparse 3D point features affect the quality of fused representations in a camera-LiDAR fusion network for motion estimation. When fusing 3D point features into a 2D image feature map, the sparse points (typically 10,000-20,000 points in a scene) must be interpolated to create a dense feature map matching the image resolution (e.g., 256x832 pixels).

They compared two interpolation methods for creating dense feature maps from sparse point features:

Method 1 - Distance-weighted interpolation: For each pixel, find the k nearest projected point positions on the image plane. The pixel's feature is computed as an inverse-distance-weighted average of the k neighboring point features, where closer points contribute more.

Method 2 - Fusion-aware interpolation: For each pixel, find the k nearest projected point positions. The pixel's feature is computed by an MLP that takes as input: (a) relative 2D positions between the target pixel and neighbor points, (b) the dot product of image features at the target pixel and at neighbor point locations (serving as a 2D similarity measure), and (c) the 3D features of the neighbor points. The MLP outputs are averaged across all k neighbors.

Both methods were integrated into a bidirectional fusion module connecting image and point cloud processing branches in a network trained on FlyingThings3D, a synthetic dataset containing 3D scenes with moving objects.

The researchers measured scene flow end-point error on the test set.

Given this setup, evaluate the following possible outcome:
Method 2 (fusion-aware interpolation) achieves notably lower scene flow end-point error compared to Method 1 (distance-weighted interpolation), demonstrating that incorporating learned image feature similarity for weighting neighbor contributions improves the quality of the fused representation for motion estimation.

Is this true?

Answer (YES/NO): NO